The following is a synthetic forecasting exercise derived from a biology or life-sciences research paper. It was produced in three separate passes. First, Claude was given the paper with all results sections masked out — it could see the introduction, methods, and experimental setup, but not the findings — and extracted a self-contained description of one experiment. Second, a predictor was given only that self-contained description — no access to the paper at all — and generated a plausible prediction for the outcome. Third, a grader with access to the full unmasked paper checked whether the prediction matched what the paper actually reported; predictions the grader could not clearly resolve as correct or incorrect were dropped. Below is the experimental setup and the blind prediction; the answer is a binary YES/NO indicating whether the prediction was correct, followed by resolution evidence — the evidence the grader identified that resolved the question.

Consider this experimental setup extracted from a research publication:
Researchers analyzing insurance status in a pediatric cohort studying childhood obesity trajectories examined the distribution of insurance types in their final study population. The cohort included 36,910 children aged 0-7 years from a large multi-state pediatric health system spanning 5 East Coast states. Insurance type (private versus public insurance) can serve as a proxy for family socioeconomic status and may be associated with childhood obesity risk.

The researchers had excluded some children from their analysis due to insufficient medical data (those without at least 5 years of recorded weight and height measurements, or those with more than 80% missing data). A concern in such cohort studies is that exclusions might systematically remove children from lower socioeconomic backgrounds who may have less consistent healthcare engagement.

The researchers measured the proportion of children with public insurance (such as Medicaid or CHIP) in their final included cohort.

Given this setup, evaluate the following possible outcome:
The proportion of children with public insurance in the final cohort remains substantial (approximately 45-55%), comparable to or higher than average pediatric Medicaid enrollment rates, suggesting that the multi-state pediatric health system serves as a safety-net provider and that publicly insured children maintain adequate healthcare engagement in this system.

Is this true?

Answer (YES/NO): NO